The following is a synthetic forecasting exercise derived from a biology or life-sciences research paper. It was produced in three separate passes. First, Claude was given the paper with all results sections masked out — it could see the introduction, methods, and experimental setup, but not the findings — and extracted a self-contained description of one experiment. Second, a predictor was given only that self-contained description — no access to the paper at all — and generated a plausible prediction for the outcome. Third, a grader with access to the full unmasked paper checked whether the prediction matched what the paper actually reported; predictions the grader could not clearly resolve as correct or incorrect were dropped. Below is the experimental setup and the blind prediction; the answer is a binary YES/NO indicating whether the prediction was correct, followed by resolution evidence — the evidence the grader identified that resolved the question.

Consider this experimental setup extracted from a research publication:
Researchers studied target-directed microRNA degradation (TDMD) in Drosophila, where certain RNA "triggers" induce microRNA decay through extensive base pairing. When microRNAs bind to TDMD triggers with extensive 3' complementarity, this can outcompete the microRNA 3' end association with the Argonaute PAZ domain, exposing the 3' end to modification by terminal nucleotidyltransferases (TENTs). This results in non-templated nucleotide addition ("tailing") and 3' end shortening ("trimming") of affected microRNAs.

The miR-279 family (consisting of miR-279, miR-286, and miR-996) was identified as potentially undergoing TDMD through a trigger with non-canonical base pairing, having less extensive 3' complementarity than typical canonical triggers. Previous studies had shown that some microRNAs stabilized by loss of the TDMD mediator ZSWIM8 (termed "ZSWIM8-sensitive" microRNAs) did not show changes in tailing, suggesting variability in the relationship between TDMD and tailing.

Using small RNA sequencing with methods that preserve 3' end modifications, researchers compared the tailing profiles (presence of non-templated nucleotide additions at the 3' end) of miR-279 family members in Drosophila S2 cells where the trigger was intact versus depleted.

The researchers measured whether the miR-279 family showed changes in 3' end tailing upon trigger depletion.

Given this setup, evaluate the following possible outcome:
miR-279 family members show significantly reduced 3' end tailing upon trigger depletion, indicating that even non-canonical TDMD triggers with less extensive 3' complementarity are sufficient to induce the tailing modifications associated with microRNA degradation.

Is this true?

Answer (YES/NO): NO